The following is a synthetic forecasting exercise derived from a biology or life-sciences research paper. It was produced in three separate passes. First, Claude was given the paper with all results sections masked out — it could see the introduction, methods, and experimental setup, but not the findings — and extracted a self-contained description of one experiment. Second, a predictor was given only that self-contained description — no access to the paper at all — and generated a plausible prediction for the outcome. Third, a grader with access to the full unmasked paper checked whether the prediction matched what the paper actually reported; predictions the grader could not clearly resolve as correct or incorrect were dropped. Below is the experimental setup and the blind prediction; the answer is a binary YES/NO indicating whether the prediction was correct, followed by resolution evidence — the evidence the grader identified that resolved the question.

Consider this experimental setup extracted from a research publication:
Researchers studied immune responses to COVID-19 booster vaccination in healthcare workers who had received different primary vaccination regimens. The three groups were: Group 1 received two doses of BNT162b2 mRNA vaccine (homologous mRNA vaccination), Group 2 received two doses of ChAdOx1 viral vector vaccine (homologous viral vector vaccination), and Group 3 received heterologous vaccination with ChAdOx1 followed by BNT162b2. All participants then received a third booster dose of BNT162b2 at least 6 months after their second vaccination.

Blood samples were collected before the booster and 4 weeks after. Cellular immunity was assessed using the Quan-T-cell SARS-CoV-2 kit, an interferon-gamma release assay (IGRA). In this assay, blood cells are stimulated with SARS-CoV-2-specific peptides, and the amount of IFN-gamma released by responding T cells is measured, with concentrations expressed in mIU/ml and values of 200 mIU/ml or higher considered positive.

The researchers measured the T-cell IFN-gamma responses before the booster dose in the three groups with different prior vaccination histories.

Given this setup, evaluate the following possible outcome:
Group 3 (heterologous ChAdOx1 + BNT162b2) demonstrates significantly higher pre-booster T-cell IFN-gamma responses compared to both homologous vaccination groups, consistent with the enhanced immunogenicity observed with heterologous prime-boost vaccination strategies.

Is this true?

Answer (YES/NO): NO